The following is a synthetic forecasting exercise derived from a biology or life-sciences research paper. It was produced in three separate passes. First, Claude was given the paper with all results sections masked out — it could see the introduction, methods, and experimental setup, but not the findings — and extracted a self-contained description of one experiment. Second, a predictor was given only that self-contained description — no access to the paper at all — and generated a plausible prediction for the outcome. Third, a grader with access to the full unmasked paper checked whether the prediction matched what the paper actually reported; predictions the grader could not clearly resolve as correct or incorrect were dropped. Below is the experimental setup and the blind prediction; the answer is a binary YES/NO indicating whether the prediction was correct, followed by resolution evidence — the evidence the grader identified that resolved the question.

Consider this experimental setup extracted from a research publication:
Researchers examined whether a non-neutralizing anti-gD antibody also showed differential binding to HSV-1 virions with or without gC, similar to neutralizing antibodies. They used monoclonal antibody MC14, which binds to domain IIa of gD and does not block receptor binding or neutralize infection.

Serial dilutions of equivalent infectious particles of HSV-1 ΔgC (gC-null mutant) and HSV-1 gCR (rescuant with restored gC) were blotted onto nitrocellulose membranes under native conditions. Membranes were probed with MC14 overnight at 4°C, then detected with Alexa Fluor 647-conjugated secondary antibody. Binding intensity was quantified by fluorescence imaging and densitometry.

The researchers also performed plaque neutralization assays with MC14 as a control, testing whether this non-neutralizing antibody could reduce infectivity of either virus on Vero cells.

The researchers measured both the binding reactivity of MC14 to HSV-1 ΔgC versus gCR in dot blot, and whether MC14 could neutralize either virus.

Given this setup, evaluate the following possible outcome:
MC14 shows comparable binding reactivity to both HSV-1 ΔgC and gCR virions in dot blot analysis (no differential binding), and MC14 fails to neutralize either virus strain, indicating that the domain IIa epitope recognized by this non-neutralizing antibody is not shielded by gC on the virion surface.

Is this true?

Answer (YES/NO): NO